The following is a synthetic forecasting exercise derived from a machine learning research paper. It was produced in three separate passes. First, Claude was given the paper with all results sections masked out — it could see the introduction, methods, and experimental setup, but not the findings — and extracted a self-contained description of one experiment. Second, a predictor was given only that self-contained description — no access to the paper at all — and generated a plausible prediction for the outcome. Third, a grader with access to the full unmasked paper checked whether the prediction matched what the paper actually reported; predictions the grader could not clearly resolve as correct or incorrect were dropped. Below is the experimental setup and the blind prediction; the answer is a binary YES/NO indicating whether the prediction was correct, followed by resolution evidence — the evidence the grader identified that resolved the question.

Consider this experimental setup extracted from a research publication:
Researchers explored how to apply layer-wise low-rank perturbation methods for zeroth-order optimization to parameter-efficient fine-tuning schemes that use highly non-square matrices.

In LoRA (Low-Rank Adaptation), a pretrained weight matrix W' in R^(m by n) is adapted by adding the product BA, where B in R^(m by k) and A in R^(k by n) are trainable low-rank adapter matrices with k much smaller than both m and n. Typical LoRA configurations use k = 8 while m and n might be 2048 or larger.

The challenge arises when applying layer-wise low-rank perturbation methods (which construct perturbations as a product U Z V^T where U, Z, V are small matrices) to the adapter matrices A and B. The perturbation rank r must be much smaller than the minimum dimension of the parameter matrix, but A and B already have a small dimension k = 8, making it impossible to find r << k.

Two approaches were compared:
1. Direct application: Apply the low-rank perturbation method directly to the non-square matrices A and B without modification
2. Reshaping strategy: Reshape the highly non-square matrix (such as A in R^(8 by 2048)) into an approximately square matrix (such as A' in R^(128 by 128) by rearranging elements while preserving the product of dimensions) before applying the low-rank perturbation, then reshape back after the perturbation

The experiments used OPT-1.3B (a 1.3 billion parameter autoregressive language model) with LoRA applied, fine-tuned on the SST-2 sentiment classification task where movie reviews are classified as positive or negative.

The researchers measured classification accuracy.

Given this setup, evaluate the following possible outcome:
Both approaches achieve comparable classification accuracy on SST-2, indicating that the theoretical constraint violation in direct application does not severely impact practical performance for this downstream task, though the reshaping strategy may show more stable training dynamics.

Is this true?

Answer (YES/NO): YES